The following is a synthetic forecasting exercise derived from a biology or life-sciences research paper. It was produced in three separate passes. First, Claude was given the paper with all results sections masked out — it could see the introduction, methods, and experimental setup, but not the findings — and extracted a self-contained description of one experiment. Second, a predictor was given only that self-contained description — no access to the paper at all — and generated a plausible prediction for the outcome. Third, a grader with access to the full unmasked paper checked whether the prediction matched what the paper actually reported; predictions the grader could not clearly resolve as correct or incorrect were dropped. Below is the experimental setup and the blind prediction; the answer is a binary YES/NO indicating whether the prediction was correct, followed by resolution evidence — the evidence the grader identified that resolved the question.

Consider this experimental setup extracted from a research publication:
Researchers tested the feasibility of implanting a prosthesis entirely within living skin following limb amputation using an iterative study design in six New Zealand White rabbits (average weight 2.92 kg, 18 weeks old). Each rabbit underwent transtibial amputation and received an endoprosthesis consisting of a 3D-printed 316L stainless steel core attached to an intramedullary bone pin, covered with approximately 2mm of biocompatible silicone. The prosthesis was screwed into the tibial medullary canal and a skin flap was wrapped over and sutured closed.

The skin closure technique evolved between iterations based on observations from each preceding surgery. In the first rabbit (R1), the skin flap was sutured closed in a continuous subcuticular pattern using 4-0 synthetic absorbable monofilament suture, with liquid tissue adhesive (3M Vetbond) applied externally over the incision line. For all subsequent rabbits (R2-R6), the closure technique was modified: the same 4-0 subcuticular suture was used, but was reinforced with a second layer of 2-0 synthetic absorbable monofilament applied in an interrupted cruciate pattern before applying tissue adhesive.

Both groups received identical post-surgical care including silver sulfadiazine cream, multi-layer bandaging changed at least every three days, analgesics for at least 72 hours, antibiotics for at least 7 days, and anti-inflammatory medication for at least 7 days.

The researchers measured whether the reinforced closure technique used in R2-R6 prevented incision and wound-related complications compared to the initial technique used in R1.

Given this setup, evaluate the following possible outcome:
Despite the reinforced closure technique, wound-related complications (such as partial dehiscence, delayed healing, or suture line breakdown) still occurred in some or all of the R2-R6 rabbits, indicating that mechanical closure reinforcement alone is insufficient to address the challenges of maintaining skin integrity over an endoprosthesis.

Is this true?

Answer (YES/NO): YES